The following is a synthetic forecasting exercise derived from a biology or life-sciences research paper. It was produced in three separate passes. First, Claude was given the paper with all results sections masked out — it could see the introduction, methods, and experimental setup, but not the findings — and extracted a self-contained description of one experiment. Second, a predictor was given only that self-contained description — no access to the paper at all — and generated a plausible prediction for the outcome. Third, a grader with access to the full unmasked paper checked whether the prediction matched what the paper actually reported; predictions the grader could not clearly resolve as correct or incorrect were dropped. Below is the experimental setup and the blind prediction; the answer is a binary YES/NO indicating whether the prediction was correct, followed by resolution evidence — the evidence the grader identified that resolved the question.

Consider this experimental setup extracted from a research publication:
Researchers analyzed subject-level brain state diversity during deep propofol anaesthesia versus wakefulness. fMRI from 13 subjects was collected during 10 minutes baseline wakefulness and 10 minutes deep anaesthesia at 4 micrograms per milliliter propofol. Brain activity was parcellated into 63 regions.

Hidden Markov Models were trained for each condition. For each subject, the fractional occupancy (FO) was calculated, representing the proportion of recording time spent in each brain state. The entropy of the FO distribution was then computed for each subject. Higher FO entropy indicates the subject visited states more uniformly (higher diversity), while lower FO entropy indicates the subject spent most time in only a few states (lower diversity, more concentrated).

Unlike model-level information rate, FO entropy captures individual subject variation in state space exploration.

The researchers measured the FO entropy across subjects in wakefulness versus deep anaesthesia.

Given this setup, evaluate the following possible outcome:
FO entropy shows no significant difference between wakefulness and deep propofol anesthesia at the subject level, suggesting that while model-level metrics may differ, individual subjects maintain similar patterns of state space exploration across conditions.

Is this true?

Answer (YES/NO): NO